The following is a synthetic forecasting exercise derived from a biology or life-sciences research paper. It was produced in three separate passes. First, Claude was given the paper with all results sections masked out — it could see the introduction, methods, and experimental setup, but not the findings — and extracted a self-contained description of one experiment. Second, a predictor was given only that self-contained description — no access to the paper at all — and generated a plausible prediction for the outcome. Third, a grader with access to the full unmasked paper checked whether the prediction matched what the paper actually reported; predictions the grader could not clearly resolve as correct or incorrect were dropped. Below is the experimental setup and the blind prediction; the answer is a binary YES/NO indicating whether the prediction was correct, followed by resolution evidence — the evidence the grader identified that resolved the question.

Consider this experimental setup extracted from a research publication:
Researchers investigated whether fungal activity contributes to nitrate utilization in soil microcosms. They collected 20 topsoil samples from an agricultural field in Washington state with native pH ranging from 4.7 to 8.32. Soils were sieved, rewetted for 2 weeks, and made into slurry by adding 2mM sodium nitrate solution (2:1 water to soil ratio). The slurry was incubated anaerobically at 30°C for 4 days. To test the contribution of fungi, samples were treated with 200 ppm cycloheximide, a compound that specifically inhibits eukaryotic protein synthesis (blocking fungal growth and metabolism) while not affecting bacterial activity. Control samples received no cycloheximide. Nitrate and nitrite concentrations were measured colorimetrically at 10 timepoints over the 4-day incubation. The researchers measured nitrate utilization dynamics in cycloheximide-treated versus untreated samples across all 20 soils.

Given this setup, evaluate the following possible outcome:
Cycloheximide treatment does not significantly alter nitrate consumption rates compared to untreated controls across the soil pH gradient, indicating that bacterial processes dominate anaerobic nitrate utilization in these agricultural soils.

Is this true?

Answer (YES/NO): YES